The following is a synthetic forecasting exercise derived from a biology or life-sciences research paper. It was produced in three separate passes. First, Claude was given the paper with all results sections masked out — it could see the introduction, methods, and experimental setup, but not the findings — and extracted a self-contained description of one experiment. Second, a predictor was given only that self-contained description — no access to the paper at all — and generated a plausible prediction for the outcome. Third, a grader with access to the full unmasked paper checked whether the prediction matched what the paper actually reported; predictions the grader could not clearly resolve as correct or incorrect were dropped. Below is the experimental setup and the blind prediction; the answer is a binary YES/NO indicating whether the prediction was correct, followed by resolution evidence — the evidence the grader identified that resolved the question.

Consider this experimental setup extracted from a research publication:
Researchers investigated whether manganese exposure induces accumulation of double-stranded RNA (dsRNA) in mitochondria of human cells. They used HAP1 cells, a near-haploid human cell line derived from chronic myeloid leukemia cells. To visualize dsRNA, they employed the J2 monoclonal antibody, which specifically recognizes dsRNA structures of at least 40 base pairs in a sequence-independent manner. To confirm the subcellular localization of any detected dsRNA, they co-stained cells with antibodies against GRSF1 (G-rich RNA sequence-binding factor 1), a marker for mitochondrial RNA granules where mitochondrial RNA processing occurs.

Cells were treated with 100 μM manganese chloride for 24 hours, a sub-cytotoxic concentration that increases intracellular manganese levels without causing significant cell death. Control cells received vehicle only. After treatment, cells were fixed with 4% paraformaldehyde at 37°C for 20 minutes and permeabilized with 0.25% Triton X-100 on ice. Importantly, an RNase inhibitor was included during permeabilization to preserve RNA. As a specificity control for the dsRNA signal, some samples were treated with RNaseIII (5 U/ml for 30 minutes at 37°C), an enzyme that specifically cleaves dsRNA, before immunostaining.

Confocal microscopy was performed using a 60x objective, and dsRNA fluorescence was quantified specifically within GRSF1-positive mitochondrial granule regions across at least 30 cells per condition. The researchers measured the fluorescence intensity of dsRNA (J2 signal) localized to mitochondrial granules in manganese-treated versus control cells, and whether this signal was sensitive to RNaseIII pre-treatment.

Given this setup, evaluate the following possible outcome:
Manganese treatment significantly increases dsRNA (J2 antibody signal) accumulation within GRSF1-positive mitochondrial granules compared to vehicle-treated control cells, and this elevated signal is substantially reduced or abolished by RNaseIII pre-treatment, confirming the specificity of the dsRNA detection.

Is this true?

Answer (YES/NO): YES